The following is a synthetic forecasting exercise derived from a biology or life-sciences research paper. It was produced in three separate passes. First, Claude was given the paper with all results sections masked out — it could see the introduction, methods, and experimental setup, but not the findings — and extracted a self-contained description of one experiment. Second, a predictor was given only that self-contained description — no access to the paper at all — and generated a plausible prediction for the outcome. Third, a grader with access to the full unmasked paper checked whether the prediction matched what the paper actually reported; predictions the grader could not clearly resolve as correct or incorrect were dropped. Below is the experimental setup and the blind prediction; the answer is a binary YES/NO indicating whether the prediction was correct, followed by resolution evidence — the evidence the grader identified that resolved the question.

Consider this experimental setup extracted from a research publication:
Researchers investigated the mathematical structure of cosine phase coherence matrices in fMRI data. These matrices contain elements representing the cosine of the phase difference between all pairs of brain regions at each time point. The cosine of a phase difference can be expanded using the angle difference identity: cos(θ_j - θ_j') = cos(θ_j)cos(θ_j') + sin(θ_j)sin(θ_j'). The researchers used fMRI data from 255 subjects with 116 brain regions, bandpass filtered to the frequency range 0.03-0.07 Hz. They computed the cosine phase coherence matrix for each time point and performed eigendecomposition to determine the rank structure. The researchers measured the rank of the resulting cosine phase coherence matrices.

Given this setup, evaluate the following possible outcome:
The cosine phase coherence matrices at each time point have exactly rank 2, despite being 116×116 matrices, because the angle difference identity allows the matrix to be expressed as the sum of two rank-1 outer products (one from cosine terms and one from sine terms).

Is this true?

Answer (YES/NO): YES